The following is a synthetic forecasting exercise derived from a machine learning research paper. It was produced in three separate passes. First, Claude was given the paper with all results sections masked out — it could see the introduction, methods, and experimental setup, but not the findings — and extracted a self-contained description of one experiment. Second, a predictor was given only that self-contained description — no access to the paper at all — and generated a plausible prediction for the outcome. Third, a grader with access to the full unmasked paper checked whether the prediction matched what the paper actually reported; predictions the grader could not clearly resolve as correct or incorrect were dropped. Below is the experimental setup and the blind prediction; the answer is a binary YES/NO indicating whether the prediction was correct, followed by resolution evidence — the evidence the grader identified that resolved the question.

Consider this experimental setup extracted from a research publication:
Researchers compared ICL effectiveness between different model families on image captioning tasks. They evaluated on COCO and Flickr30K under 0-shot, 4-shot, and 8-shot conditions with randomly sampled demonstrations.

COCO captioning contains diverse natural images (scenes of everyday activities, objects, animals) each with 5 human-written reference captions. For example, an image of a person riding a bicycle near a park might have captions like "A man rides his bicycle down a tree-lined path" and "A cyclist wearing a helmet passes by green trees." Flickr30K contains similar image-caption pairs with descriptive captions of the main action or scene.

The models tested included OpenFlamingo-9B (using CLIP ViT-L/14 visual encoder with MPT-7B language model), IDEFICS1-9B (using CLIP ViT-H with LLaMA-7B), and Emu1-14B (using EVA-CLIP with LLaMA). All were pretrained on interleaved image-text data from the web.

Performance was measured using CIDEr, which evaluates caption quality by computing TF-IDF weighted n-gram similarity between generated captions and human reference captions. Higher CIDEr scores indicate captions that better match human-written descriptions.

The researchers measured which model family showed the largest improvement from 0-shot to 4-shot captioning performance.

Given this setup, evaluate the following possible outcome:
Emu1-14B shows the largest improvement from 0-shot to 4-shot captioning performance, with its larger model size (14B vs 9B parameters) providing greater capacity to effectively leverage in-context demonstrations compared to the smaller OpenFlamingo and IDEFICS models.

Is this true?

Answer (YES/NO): NO